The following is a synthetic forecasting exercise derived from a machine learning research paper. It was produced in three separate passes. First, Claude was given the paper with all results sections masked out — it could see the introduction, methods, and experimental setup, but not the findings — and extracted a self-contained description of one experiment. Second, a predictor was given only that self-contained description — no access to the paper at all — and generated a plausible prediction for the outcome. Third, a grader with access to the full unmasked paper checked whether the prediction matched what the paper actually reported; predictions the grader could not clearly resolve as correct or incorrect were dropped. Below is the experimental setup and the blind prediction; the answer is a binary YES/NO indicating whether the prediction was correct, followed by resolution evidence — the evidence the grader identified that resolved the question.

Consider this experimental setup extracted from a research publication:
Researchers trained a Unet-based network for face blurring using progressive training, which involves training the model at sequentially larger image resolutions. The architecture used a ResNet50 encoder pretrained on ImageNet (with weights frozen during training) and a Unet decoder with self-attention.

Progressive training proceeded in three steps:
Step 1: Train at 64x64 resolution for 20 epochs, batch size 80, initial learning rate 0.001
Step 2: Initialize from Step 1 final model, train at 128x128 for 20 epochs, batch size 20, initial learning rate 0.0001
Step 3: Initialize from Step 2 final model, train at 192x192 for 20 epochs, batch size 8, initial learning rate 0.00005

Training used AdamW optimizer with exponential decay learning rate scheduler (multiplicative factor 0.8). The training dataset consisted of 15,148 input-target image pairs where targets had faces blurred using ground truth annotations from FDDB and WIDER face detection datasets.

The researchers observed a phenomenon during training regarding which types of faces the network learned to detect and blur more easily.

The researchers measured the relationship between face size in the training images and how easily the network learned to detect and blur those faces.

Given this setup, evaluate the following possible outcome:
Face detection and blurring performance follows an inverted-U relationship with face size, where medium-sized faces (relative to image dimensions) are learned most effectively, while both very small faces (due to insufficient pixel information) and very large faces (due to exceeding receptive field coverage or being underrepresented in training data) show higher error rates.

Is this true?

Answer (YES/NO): NO